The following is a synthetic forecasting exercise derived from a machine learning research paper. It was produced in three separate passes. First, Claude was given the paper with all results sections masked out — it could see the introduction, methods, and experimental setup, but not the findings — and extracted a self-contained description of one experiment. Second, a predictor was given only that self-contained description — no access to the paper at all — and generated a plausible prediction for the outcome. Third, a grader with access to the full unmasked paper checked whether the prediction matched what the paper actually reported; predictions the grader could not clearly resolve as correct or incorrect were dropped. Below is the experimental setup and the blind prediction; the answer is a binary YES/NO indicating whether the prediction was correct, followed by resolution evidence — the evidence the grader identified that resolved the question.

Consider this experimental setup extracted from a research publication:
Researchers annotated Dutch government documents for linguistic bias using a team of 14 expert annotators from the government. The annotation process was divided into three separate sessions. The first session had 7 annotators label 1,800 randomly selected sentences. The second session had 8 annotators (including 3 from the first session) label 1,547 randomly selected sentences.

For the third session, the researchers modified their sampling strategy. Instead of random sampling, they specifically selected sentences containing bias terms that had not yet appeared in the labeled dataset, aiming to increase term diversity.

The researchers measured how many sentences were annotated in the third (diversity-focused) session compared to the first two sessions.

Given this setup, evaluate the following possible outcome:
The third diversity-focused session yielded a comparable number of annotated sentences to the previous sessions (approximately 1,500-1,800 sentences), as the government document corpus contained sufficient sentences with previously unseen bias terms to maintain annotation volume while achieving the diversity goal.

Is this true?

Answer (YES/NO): NO